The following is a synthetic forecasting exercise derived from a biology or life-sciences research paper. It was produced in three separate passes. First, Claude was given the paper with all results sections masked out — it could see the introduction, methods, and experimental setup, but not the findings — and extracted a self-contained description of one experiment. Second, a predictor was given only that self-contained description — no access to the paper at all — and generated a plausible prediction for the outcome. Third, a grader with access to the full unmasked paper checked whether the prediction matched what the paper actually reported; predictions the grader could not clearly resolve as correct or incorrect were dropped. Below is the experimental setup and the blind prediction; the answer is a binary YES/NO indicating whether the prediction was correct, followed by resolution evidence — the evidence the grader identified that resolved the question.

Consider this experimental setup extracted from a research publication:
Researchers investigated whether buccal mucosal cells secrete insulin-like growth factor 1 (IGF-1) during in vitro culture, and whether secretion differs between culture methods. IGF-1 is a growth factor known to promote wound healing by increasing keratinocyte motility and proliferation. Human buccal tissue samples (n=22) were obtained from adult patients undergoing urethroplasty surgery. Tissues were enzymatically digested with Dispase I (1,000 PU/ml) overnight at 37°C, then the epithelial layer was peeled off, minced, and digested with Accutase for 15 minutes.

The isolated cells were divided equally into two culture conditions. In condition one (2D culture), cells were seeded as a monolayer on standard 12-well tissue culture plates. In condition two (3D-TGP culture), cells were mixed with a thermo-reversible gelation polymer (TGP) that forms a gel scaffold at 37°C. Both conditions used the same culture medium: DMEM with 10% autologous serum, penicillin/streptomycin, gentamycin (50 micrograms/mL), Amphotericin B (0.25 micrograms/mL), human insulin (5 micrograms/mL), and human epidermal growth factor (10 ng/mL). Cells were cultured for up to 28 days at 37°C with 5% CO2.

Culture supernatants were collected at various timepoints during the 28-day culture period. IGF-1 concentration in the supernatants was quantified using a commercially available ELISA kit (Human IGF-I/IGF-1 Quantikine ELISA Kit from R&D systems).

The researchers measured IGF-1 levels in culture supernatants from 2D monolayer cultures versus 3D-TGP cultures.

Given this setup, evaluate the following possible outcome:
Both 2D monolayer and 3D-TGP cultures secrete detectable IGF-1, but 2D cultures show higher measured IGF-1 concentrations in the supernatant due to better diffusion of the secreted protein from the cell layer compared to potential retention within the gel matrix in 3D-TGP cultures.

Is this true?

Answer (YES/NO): YES